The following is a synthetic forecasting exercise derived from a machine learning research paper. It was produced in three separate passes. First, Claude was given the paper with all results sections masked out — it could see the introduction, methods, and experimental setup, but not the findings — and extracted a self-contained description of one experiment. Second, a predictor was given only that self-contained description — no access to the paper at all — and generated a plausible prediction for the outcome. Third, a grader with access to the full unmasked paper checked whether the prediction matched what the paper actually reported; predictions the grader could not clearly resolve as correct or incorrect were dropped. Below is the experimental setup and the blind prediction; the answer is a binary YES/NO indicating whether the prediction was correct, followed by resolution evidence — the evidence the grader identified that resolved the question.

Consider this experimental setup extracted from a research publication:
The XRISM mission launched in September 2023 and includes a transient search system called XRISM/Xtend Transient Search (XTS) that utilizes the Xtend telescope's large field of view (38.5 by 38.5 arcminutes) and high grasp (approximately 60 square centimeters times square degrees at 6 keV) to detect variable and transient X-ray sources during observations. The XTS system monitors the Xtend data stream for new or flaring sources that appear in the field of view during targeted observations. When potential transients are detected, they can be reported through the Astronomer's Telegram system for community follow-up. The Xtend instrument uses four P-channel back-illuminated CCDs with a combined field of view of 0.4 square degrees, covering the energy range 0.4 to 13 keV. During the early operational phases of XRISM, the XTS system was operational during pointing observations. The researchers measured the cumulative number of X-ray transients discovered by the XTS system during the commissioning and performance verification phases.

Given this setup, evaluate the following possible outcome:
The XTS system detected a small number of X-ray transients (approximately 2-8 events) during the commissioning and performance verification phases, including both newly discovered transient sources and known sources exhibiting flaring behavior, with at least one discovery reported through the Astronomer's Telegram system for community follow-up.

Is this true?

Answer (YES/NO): NO